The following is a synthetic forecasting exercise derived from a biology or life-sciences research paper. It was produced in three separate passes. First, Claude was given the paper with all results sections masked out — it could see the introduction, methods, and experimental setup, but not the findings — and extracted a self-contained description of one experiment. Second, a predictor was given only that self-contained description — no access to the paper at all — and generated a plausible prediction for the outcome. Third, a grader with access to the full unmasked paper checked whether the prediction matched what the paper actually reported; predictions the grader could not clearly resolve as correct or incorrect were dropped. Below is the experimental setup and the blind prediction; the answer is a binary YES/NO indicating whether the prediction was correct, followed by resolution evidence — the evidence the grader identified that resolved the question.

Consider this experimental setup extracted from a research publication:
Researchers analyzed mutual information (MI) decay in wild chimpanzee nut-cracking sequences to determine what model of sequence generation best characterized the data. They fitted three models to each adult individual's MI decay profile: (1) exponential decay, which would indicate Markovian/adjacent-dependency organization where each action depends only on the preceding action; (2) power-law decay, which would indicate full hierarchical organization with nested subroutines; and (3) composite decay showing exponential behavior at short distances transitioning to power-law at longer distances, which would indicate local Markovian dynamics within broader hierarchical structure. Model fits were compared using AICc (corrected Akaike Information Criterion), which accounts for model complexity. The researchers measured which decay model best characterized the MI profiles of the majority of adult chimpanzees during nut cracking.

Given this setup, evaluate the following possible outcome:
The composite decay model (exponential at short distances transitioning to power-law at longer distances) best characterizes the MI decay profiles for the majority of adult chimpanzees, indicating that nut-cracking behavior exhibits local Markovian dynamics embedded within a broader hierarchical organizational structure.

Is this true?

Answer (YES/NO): NO